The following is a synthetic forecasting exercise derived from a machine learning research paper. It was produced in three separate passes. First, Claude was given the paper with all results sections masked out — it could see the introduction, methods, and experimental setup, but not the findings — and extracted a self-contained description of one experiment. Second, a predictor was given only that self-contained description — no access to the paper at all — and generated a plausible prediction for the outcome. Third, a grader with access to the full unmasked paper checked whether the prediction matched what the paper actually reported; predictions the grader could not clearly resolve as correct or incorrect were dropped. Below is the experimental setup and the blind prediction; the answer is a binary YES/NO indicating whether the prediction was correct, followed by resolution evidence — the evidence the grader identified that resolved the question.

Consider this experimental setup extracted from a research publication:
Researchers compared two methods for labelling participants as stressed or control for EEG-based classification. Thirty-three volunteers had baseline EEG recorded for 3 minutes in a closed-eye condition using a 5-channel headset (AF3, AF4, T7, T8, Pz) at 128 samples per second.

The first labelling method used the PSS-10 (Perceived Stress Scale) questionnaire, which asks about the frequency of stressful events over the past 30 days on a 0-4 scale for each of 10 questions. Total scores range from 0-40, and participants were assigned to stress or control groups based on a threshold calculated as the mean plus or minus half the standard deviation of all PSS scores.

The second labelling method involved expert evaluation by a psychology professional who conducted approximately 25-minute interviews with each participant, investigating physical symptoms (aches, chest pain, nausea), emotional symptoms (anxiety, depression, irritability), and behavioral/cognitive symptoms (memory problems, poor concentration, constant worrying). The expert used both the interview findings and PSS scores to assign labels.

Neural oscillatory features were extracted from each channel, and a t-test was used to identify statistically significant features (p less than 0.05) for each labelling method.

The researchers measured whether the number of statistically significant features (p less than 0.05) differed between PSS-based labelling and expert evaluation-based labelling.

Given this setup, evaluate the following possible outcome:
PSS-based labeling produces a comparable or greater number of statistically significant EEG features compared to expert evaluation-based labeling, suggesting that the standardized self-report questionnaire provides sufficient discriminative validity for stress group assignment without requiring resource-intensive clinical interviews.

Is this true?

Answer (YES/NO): NO